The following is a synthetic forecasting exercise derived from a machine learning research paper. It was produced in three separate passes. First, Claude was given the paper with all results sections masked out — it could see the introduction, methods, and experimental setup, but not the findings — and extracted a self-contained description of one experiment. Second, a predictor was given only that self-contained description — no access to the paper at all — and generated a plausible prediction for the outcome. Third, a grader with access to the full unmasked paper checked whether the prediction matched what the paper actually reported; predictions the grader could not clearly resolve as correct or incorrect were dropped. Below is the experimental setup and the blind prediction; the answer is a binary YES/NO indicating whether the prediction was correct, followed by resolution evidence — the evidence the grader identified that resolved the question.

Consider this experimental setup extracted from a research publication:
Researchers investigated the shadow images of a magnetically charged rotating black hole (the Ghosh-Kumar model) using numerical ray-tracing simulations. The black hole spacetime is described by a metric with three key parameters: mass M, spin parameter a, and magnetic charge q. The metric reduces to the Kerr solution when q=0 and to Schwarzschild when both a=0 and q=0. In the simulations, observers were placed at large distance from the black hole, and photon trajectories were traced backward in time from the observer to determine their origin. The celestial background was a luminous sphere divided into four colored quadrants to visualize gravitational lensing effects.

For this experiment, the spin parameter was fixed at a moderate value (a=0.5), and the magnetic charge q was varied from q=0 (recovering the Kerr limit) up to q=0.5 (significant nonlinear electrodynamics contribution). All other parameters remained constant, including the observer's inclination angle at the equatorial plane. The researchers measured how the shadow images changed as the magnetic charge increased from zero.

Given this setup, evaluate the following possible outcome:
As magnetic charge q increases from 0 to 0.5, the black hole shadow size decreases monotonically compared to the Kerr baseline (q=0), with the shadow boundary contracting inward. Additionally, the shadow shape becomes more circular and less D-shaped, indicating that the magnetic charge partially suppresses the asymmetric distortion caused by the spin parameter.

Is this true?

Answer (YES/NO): NO